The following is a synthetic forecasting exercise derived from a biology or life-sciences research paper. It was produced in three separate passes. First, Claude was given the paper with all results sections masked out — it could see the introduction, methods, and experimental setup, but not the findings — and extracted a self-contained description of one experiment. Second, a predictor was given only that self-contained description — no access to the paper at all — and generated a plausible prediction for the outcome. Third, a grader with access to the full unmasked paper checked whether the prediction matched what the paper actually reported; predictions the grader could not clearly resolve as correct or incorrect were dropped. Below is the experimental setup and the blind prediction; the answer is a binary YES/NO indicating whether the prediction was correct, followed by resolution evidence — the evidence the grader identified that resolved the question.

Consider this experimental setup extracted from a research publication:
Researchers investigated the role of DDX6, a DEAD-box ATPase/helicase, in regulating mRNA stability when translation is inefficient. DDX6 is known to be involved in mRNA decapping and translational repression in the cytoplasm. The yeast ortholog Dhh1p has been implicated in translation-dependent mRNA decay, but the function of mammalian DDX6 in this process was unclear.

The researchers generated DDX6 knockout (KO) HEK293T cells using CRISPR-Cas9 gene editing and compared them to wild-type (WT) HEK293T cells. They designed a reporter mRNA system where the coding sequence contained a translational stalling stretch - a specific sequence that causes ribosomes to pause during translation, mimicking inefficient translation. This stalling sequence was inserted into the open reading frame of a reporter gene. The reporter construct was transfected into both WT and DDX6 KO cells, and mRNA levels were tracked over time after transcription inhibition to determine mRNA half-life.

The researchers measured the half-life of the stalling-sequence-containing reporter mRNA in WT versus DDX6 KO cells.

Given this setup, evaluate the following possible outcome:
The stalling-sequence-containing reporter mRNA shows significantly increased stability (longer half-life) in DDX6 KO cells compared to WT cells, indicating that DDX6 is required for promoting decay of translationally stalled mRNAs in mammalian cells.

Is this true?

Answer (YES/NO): YES